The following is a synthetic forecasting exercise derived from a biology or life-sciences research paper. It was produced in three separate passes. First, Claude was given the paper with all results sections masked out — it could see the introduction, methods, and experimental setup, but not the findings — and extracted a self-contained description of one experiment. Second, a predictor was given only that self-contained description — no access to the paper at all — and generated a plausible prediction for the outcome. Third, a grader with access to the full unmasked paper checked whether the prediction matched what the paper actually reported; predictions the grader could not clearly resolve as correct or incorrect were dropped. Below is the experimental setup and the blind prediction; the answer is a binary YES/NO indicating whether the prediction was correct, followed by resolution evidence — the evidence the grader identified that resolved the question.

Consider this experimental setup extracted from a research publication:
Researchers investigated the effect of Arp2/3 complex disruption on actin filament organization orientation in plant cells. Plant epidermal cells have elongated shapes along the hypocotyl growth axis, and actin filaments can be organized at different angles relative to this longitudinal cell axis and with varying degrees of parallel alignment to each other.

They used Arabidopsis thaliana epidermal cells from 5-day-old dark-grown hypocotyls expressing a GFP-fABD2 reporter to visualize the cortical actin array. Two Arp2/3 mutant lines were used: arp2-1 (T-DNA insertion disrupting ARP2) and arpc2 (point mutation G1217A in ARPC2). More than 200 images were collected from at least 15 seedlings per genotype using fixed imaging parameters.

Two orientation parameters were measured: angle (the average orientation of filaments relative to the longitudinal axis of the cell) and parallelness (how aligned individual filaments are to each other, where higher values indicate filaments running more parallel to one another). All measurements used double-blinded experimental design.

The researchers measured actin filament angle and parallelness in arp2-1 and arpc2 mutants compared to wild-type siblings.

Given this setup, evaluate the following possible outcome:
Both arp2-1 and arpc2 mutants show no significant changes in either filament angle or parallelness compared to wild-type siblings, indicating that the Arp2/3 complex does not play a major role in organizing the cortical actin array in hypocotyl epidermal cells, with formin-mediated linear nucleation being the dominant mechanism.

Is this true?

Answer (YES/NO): NO